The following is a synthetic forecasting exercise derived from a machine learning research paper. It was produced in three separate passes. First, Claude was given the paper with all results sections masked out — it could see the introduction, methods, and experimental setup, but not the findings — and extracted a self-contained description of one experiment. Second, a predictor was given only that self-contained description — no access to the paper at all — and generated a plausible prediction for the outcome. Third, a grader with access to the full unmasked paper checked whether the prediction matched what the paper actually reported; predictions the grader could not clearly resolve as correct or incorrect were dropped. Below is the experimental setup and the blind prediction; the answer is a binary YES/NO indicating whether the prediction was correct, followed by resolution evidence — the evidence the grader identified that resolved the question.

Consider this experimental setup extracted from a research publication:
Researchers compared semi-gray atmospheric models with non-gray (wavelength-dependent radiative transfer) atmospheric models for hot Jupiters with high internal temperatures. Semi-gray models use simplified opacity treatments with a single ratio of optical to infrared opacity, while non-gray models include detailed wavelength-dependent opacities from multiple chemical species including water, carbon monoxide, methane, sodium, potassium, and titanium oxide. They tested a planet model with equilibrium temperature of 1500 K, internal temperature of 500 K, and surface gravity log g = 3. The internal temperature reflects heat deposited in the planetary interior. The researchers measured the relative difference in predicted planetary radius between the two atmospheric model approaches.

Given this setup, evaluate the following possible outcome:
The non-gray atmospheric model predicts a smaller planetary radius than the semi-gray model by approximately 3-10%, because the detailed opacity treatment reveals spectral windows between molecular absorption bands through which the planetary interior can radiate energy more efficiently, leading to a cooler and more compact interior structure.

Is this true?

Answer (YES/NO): YES